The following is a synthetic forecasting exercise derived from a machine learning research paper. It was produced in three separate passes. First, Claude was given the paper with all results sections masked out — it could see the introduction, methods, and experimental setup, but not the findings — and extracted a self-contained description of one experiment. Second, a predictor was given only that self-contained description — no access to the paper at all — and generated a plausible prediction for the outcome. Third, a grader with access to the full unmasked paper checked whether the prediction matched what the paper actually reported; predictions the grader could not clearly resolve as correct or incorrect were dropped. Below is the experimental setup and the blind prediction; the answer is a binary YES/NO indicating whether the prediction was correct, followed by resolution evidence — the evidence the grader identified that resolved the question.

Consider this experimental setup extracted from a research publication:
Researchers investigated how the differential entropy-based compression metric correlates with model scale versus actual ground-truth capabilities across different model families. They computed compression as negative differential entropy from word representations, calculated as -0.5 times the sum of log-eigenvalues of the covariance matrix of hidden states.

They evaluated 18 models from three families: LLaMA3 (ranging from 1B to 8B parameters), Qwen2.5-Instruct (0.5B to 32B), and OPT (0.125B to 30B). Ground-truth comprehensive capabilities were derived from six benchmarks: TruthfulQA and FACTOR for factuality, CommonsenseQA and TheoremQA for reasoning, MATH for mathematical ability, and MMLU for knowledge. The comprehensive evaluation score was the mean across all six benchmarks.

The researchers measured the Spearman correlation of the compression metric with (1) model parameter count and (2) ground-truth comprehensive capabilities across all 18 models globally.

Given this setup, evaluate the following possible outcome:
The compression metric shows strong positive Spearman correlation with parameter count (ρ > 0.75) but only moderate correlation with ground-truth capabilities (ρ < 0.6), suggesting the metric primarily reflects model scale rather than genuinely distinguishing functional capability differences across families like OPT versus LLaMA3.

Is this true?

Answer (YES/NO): YES